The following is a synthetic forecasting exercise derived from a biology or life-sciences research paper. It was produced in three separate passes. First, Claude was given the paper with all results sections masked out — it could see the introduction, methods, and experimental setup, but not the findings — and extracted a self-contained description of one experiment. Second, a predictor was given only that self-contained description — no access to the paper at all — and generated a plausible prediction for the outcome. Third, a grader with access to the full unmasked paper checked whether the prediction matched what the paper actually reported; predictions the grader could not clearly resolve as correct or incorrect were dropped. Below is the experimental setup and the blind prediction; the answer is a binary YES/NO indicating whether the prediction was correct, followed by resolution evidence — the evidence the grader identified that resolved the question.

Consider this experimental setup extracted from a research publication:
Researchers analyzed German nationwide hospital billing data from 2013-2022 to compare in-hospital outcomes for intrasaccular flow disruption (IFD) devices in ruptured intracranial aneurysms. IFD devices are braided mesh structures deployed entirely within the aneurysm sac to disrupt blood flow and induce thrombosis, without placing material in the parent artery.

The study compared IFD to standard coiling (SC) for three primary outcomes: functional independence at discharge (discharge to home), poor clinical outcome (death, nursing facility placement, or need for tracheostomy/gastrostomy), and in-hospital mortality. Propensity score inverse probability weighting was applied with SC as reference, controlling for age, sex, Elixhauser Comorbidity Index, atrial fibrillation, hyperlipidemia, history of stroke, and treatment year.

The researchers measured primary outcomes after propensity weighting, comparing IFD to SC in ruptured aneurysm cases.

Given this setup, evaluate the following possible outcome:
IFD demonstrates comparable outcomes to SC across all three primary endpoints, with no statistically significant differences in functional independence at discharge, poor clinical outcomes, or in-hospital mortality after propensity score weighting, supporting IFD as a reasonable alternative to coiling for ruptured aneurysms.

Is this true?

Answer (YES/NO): YES